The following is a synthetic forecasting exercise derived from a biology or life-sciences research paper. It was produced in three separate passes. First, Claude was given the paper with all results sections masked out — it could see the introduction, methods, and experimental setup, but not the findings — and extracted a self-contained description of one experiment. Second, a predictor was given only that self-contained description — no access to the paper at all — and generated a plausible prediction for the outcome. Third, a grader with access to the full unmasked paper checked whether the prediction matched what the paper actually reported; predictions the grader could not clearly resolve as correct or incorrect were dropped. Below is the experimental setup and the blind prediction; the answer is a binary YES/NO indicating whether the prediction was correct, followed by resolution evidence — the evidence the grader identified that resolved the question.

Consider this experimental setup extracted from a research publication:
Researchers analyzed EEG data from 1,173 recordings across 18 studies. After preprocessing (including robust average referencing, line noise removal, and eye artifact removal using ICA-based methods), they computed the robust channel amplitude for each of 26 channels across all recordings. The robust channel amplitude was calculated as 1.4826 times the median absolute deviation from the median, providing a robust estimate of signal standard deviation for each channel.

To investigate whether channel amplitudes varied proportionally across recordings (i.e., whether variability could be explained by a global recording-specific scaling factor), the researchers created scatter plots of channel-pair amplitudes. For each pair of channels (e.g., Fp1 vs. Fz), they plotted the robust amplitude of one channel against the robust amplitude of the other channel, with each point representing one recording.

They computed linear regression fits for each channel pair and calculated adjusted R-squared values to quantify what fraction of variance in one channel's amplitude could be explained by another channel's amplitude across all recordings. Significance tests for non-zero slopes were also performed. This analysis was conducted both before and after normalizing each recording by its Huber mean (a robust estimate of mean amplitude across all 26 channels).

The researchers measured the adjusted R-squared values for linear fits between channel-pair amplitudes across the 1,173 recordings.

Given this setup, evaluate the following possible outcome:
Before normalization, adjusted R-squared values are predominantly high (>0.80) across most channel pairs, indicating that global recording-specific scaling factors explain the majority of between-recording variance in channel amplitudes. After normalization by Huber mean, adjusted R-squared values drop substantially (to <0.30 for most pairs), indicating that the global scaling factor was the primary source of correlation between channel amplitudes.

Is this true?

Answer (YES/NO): NO